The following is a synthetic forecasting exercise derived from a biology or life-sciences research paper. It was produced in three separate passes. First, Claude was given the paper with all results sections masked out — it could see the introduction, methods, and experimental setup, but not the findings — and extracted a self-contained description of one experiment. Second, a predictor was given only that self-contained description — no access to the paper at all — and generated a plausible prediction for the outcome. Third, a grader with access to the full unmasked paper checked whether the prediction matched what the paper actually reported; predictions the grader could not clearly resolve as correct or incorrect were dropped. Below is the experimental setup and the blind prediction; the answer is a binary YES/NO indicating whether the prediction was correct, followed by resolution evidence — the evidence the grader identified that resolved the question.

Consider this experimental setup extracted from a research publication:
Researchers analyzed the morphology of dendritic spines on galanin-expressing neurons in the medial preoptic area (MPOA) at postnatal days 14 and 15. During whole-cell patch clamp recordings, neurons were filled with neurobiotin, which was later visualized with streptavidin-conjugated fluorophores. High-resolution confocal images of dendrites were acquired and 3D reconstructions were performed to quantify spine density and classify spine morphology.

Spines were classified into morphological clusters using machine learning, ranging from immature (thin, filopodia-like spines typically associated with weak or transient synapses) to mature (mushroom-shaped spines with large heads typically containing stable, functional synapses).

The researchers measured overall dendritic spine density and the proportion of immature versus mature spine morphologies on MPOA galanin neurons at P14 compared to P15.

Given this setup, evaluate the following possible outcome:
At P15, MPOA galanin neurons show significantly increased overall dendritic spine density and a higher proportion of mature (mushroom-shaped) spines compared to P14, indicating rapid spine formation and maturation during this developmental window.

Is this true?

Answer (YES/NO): NO